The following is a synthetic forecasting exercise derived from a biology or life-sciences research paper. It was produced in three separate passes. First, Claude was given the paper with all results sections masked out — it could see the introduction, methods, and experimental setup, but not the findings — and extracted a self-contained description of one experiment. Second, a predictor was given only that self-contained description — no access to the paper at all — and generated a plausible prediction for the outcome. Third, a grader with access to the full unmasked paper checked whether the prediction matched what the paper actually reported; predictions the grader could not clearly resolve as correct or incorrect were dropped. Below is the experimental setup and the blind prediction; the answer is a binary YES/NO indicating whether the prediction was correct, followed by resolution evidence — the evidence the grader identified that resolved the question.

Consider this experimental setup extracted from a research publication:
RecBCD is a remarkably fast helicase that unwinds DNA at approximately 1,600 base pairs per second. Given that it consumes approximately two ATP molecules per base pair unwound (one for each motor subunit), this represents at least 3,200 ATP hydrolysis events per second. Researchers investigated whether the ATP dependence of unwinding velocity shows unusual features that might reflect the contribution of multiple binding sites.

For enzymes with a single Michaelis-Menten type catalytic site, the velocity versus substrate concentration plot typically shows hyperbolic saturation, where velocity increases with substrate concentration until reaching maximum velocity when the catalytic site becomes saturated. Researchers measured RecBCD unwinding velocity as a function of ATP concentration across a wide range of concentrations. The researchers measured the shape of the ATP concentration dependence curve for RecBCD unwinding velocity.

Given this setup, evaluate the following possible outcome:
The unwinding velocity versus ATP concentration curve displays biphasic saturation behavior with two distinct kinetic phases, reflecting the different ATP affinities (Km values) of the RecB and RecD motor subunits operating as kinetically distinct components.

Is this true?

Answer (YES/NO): NO